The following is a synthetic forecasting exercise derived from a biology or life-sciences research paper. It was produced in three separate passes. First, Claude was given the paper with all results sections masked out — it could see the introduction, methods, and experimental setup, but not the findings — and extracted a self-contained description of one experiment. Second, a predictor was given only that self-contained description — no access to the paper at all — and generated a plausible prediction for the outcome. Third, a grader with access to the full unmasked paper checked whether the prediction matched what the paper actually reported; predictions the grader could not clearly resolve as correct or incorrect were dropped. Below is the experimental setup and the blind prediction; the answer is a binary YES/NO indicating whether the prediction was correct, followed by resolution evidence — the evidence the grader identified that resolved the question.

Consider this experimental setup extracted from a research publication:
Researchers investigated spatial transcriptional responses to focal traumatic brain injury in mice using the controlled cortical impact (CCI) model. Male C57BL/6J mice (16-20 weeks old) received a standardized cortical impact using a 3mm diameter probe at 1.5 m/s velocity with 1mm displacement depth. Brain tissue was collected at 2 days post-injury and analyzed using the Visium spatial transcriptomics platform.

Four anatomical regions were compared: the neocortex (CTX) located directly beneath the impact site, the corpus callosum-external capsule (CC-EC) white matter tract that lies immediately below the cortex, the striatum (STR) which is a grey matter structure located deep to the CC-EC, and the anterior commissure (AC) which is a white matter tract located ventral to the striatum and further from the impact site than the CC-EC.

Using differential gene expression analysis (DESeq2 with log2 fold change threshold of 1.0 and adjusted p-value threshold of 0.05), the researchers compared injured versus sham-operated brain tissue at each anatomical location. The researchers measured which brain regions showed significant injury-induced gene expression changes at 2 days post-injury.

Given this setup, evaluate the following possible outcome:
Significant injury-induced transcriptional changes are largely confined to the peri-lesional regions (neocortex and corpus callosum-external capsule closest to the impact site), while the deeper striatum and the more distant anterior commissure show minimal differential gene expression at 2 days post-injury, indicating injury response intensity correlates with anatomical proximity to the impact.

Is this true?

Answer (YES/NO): NO